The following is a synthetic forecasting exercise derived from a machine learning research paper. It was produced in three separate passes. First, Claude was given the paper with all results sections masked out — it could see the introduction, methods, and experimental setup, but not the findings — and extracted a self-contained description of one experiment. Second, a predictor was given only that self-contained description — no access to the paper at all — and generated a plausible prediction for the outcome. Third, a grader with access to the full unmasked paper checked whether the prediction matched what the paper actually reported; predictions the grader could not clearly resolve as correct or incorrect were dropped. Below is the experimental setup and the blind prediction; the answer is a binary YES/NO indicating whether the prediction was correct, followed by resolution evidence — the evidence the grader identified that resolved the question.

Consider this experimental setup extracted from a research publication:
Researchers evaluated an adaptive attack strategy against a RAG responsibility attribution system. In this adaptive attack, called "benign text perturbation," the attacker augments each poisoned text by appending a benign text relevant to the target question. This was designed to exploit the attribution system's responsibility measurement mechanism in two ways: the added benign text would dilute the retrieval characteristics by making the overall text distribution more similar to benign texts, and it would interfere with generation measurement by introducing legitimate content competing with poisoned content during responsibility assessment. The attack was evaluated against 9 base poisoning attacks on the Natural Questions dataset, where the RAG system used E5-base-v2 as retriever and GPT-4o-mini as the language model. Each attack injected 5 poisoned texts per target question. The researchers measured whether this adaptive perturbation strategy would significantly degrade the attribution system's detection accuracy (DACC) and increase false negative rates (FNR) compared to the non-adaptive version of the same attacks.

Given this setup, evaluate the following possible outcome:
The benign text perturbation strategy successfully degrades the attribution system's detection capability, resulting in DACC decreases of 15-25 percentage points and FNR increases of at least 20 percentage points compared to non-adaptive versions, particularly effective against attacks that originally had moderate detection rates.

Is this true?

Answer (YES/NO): NO